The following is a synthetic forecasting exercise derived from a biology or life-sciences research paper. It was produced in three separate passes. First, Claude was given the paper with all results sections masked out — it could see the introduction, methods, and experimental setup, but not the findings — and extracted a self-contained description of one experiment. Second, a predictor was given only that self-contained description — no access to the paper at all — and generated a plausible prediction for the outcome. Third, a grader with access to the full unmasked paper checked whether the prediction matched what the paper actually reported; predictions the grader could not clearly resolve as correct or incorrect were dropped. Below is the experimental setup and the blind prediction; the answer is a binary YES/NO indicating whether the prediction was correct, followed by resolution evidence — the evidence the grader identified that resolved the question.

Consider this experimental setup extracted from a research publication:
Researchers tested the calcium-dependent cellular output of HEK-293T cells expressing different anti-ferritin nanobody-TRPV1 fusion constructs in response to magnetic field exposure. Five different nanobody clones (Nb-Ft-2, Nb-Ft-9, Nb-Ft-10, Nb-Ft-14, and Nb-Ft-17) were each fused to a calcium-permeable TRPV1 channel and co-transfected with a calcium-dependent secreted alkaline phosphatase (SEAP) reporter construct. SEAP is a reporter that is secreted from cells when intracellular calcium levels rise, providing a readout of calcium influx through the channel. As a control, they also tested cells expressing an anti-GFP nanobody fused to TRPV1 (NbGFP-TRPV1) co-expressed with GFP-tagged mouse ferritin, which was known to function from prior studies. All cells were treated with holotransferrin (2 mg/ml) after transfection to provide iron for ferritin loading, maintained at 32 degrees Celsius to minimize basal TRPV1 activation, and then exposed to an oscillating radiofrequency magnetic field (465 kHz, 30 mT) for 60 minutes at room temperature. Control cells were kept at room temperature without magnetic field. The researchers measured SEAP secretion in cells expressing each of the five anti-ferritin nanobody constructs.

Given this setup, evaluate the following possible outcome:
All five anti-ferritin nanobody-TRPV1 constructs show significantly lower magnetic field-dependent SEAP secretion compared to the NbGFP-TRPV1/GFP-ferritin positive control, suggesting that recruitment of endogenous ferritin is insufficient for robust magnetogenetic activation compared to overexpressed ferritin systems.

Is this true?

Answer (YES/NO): NO